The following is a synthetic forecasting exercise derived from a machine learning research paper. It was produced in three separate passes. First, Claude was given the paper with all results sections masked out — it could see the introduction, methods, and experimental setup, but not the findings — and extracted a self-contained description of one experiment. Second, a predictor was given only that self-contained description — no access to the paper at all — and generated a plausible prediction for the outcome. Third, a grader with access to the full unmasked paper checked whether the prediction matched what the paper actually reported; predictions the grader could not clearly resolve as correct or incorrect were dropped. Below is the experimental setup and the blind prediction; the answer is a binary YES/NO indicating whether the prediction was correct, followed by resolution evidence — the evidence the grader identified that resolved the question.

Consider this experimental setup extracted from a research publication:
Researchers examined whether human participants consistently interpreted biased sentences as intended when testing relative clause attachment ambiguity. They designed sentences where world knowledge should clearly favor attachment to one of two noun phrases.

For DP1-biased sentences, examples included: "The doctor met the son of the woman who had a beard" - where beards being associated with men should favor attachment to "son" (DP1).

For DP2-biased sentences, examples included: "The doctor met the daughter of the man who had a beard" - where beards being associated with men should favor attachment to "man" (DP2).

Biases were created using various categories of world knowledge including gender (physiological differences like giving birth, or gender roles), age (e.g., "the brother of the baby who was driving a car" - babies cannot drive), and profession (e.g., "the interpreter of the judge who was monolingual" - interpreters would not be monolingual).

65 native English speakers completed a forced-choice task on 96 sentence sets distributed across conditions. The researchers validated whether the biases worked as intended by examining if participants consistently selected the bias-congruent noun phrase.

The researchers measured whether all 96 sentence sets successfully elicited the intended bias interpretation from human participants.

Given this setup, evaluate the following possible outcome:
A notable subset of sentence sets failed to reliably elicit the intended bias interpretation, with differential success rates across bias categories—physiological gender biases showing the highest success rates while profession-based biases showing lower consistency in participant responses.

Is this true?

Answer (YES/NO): NO